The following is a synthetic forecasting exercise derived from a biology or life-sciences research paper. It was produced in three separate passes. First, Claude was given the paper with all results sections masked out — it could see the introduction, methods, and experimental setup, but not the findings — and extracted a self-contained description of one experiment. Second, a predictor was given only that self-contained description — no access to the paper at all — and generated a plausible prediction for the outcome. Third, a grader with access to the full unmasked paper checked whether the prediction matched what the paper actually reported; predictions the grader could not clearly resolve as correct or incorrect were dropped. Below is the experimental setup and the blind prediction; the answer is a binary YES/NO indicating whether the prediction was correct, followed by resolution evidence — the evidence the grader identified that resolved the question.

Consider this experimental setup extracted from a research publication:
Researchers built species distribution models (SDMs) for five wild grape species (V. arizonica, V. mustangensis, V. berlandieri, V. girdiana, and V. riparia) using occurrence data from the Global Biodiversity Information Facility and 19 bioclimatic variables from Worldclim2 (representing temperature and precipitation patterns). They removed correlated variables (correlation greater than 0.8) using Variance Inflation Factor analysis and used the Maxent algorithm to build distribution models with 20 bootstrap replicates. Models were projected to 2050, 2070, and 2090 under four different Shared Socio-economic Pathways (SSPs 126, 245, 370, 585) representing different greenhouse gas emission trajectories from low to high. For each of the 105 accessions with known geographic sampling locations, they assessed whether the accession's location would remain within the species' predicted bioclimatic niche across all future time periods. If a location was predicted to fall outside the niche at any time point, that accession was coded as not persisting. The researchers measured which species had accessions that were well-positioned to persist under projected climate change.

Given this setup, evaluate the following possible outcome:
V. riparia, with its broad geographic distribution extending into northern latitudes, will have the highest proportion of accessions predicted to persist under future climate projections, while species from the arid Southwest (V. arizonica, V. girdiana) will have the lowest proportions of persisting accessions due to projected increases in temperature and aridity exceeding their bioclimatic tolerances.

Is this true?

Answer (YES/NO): NO